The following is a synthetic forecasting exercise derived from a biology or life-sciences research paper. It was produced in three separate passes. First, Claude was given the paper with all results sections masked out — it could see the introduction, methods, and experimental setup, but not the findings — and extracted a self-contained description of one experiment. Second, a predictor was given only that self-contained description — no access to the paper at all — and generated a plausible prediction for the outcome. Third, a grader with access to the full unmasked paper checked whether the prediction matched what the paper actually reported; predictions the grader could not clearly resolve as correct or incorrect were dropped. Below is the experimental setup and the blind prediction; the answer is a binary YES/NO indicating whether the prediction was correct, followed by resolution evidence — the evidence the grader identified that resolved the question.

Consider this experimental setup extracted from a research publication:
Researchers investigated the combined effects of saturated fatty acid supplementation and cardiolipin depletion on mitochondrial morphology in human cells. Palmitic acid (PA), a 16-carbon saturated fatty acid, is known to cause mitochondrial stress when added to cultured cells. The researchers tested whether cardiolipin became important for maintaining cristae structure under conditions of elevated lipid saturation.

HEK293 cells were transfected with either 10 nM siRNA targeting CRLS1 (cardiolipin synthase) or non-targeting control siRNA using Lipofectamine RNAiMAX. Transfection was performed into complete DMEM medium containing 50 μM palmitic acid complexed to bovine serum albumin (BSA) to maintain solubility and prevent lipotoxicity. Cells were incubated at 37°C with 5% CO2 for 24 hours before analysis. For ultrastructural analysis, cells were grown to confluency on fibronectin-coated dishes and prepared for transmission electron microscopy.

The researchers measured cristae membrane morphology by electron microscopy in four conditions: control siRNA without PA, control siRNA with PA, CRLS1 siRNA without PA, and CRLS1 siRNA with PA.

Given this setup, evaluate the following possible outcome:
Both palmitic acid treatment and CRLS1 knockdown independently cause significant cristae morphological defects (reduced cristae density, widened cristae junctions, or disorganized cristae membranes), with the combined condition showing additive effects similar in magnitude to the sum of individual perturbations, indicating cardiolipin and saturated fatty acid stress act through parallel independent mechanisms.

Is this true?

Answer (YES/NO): NO